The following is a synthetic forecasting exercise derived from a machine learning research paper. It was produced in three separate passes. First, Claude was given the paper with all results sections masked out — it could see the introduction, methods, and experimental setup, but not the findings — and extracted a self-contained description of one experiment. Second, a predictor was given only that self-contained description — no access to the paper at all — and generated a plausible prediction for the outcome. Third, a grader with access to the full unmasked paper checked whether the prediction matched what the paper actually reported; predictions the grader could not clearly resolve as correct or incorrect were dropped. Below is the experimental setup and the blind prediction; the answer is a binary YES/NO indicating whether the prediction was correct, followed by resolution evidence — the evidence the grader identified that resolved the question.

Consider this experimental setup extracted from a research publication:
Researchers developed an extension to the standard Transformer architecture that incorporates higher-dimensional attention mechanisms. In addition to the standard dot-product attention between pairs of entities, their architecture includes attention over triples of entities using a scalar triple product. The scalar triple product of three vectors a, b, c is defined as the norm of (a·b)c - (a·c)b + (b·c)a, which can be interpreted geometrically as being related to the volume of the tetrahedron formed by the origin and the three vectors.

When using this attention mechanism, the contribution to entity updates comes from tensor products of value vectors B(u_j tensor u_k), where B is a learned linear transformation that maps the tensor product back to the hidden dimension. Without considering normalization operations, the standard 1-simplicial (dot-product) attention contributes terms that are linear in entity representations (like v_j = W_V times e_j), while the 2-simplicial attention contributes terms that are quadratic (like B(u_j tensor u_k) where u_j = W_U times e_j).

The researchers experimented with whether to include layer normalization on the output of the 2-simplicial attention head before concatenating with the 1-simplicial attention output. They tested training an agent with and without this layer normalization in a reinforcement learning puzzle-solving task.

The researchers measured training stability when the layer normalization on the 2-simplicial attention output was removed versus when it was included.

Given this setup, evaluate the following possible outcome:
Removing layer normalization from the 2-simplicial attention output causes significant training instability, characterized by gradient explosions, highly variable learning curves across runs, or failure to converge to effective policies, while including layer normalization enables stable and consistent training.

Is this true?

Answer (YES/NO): YES